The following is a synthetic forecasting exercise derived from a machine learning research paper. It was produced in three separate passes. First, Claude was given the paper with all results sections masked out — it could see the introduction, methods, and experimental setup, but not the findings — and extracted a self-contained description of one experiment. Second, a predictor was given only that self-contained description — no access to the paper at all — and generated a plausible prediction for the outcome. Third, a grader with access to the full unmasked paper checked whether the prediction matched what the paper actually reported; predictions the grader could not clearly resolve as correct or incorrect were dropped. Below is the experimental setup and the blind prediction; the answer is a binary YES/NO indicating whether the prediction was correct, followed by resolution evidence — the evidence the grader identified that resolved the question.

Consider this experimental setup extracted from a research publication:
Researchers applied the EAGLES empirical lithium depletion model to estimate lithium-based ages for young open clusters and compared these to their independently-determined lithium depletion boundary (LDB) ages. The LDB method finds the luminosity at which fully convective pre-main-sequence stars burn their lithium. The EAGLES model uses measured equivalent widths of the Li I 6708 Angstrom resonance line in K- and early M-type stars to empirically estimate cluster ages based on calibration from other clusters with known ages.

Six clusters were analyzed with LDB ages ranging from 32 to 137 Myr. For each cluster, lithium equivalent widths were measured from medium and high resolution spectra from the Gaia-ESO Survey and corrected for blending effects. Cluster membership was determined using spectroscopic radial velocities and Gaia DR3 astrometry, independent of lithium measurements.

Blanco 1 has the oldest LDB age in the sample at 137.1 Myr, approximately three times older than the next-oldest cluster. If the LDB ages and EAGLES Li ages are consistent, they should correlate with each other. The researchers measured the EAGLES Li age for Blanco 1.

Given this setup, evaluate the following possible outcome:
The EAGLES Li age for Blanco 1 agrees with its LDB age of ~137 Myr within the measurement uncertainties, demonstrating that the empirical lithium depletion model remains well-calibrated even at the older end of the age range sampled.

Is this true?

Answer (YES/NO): NO